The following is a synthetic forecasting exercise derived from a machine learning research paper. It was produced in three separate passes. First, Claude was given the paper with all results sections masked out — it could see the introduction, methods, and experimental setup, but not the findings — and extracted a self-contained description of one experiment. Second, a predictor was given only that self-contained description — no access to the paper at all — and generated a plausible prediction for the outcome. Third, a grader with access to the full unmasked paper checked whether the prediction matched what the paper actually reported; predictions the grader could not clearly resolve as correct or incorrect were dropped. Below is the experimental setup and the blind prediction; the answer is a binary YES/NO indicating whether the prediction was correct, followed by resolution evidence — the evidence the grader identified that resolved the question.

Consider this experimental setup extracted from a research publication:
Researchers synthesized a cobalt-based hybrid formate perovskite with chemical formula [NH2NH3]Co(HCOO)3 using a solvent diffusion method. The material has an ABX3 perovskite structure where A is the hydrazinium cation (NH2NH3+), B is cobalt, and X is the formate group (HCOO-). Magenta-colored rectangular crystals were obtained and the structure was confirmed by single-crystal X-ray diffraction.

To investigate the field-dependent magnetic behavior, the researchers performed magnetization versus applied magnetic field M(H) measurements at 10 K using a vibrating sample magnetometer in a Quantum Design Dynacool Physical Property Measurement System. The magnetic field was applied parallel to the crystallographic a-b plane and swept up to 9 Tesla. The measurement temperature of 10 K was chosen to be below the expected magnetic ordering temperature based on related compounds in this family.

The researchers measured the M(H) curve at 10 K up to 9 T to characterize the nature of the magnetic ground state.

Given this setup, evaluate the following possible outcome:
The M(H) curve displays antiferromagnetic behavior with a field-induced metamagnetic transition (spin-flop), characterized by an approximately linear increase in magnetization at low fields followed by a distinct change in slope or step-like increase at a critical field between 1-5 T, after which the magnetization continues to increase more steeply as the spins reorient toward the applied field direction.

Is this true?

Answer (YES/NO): NO